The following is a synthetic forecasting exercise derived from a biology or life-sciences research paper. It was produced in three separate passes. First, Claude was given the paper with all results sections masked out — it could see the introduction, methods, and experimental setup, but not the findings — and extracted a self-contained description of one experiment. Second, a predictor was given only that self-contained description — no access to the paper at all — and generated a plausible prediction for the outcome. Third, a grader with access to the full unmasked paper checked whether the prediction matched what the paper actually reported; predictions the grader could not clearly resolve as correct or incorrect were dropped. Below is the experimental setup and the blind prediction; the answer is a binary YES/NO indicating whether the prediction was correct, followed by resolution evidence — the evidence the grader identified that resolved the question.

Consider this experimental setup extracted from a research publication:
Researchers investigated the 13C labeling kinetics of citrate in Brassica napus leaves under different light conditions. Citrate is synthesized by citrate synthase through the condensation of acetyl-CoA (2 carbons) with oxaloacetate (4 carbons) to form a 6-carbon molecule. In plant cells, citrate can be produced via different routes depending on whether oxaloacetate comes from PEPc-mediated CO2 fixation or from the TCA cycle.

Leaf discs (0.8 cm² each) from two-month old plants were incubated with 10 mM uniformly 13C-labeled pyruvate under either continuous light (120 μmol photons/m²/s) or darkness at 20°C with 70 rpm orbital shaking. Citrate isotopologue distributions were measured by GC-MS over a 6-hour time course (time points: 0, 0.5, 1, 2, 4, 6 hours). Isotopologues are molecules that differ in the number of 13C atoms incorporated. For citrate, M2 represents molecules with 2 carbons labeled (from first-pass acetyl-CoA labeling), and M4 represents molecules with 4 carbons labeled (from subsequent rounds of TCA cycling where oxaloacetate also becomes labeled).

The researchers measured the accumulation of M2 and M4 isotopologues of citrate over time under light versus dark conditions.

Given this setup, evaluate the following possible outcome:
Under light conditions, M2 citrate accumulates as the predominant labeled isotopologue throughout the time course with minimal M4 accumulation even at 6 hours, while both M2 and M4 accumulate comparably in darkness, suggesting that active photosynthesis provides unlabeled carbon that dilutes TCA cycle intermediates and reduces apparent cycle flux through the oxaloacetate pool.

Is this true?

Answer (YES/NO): NO